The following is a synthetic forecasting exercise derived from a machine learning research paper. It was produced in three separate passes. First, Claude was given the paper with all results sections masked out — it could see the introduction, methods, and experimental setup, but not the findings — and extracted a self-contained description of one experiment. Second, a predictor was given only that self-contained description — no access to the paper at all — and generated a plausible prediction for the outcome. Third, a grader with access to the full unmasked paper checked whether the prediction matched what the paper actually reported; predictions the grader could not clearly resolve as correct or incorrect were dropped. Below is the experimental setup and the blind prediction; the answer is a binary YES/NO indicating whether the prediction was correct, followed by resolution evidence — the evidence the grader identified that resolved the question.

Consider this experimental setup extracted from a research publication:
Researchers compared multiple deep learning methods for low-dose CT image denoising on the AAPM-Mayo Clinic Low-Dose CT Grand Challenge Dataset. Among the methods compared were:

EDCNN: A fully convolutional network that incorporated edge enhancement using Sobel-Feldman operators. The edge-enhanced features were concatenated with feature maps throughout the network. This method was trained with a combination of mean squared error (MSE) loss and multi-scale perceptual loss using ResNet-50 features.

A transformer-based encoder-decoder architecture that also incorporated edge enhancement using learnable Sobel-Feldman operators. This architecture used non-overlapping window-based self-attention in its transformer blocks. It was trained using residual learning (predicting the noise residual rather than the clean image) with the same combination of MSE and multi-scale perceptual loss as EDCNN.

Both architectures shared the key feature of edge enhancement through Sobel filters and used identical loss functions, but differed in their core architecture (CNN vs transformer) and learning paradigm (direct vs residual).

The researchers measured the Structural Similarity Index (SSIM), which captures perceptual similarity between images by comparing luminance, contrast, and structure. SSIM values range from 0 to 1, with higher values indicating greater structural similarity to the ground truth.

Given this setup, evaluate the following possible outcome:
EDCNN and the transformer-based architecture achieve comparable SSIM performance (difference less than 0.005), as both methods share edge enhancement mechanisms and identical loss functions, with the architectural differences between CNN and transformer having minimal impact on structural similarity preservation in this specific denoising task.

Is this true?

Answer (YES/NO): YES